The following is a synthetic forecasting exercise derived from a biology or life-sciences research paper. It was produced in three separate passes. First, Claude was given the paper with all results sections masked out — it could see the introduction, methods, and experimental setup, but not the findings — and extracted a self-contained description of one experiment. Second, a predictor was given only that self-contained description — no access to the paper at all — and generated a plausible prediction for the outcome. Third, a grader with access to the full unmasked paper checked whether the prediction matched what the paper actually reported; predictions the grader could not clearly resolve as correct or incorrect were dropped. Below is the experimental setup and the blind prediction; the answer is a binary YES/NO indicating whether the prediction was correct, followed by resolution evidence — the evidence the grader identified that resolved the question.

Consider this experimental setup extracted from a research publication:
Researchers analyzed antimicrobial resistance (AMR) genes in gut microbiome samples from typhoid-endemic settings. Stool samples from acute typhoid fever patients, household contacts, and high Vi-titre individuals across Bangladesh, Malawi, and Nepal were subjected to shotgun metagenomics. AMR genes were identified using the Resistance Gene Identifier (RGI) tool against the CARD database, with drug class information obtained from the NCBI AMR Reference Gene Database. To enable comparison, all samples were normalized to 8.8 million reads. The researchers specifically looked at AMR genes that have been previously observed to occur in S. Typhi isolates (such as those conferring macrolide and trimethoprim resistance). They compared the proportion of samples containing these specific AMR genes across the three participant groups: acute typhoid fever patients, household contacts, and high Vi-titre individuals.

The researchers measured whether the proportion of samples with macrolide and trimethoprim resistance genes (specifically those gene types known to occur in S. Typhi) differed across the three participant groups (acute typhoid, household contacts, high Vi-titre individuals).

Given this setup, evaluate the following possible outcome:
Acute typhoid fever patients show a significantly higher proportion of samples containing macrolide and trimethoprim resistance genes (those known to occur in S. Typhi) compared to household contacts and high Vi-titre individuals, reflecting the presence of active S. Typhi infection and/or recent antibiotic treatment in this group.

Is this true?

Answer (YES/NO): YES